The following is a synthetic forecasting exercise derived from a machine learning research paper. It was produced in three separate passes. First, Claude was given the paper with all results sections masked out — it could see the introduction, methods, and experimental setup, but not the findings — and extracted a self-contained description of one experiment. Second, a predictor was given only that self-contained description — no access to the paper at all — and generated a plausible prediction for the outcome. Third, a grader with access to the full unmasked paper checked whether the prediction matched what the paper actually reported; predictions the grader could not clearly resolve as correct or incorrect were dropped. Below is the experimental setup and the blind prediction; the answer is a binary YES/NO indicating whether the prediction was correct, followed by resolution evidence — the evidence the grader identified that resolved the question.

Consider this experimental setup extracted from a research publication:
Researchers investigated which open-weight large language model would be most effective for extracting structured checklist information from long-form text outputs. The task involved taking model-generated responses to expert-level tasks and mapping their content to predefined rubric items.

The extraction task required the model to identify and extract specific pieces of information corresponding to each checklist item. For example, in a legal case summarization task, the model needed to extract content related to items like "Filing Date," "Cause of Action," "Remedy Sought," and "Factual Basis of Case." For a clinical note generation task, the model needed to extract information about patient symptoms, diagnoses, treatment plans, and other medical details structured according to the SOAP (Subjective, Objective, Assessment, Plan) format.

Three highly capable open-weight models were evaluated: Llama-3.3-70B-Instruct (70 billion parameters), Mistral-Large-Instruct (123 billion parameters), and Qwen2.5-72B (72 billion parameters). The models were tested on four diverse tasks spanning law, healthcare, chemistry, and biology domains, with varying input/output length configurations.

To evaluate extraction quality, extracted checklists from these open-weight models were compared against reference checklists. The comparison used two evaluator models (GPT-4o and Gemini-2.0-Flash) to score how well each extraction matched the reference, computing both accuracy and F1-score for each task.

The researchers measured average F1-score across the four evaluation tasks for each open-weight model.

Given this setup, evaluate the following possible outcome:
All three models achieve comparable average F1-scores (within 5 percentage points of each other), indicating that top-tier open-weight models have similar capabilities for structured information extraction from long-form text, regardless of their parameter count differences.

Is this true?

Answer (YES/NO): NO